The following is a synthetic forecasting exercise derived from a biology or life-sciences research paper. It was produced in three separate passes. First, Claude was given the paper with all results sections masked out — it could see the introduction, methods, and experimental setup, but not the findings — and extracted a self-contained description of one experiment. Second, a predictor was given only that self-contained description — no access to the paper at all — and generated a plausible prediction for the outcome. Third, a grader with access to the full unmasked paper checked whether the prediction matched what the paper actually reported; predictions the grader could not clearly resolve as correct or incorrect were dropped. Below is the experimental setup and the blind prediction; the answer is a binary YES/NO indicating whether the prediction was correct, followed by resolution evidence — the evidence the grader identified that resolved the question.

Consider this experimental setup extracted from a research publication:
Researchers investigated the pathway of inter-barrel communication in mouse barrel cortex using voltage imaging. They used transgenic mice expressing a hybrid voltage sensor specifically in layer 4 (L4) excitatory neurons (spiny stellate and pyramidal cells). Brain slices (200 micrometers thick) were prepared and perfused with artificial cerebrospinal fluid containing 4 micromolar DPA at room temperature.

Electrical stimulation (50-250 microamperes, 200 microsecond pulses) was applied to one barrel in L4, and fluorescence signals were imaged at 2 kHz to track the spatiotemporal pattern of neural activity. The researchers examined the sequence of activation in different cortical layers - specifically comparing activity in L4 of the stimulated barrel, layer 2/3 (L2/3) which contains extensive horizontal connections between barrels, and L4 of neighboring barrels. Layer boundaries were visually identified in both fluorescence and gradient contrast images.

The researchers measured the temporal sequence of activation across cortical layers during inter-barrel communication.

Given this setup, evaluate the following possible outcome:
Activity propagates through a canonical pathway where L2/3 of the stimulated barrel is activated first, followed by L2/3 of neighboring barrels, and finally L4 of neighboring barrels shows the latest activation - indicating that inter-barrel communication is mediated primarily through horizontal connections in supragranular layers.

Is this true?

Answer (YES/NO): NO